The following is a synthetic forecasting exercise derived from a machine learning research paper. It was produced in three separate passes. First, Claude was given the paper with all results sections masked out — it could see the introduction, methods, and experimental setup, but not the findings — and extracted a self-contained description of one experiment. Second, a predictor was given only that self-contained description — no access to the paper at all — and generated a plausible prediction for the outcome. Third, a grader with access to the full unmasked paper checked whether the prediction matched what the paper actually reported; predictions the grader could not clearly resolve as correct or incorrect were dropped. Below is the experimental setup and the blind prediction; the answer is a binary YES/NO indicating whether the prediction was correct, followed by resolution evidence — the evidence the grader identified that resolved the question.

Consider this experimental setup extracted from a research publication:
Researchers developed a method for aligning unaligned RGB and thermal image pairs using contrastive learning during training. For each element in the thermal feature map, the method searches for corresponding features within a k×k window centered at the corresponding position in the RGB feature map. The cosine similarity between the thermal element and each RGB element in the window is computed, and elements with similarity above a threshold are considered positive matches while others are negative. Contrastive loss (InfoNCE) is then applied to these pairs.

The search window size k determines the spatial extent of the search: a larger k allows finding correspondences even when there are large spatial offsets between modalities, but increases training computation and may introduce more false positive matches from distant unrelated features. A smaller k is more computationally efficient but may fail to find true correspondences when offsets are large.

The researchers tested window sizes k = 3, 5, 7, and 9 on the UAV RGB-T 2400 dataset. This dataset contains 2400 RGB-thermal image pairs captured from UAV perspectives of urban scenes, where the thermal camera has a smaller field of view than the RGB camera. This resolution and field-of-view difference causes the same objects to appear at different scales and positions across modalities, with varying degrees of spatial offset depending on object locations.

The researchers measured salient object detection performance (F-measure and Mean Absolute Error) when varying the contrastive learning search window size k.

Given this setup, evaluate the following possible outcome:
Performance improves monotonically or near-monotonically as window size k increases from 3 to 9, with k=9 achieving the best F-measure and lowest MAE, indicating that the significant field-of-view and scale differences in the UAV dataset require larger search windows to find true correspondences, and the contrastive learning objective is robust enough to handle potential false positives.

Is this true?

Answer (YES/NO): NO